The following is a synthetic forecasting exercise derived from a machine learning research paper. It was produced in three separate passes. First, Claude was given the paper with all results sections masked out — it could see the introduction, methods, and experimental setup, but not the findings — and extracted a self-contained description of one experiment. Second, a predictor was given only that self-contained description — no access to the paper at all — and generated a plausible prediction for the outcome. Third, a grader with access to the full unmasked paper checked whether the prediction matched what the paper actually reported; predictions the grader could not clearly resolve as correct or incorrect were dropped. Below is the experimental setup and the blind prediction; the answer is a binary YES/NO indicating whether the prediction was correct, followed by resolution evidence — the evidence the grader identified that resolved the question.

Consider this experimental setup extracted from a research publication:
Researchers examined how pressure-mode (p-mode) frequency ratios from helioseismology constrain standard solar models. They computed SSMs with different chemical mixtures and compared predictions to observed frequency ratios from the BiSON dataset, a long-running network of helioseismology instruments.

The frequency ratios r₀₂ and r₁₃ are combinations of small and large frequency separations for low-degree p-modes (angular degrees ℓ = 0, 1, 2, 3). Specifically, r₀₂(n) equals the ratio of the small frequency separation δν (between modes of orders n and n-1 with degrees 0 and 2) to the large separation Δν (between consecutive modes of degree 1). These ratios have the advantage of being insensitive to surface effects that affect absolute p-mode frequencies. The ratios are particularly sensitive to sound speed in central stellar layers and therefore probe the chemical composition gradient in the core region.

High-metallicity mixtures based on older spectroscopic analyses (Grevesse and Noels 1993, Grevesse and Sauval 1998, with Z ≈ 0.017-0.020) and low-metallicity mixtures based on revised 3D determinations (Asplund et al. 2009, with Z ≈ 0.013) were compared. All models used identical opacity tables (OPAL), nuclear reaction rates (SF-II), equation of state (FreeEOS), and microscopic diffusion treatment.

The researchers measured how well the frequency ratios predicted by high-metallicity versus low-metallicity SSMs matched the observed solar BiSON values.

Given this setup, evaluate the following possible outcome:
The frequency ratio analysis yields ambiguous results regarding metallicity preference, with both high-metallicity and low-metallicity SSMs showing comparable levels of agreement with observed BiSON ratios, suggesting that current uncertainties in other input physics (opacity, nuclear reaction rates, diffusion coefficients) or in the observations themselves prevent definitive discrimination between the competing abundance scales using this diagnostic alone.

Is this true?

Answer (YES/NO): NO